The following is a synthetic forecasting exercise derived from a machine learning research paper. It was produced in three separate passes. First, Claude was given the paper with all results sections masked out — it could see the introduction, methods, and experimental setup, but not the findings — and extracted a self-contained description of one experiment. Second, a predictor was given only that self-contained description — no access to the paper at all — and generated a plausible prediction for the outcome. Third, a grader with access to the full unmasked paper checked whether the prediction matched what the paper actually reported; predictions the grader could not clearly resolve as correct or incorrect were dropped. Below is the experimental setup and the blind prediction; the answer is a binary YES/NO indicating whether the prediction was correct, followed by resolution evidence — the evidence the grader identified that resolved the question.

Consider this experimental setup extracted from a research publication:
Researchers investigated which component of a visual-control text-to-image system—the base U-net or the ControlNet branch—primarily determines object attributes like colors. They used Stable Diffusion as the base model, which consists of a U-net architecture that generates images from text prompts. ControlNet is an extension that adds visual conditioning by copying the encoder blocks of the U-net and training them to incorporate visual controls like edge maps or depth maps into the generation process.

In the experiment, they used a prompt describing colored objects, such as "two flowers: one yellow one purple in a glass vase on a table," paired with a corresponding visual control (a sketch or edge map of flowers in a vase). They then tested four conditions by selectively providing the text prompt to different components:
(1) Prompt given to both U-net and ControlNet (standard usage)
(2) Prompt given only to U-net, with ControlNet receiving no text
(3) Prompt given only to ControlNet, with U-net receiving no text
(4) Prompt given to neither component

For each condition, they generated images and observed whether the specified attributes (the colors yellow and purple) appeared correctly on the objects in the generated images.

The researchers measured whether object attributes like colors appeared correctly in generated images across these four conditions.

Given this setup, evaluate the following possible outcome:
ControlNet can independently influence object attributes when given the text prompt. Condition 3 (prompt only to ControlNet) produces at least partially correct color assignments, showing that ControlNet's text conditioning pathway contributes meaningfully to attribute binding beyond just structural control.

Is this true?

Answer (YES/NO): NO